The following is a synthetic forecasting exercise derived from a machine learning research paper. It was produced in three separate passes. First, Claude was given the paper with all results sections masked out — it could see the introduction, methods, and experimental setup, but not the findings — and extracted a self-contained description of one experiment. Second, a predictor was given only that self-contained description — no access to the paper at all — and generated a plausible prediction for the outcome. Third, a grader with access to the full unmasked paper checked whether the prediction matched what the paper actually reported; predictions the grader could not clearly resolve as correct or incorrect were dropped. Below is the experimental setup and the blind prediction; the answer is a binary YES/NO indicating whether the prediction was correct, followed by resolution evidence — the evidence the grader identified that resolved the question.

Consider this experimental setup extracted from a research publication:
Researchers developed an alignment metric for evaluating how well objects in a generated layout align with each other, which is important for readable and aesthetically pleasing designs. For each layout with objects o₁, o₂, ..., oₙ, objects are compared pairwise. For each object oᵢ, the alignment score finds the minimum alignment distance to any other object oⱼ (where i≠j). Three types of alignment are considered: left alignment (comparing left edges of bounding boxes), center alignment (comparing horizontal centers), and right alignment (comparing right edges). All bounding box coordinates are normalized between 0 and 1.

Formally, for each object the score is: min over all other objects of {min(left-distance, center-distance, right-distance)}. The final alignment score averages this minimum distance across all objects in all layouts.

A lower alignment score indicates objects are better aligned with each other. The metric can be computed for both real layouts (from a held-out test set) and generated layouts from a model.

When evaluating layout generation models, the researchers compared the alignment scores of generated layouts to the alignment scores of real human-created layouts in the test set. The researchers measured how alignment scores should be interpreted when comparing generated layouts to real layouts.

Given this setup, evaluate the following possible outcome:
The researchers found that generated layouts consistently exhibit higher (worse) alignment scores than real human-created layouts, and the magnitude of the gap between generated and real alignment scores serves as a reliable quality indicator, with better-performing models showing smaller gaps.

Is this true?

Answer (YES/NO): NO